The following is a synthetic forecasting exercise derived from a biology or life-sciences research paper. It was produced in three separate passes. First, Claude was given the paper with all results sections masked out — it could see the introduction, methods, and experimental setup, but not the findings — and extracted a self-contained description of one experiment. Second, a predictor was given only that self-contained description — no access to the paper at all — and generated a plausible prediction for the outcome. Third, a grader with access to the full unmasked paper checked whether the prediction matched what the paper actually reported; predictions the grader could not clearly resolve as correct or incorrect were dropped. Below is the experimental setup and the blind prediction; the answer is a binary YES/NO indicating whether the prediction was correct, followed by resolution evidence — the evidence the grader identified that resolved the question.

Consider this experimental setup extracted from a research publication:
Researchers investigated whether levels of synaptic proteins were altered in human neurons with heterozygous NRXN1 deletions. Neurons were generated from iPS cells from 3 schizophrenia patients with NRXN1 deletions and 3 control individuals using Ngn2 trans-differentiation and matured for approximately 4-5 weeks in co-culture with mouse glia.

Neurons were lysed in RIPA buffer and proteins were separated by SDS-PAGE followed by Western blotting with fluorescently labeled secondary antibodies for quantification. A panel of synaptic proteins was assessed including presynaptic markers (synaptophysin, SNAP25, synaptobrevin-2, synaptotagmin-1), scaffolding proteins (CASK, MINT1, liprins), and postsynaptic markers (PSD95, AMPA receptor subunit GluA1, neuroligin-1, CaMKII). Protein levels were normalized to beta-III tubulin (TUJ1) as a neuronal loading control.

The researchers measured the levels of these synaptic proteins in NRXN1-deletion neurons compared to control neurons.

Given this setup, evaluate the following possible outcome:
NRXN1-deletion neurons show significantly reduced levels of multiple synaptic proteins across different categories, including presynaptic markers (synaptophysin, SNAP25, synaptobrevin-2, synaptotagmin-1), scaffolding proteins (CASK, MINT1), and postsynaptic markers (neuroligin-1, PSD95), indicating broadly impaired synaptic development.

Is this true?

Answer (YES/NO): NO